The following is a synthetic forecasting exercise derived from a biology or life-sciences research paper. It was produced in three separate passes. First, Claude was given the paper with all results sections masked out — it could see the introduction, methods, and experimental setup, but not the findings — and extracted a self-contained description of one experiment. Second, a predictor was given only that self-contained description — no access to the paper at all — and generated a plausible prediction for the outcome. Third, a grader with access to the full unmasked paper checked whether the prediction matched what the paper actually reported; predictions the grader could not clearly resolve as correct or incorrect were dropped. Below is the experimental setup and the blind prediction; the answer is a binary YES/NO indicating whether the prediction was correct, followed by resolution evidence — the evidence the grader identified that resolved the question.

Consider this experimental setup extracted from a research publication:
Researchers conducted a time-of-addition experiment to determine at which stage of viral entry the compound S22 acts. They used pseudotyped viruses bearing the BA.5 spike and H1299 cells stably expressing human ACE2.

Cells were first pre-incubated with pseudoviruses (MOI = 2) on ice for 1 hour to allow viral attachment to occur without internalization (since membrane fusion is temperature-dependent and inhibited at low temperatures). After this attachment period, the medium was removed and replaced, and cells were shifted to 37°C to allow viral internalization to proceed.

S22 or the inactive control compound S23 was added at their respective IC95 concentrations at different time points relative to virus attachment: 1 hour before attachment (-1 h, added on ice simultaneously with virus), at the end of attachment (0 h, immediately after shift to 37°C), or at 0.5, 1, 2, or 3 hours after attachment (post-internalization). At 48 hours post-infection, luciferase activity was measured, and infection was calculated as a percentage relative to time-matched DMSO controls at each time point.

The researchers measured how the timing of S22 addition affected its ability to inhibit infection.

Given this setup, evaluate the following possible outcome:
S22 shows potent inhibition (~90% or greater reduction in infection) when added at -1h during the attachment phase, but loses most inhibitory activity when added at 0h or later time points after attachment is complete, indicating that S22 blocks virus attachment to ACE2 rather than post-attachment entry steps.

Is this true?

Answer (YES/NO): YES